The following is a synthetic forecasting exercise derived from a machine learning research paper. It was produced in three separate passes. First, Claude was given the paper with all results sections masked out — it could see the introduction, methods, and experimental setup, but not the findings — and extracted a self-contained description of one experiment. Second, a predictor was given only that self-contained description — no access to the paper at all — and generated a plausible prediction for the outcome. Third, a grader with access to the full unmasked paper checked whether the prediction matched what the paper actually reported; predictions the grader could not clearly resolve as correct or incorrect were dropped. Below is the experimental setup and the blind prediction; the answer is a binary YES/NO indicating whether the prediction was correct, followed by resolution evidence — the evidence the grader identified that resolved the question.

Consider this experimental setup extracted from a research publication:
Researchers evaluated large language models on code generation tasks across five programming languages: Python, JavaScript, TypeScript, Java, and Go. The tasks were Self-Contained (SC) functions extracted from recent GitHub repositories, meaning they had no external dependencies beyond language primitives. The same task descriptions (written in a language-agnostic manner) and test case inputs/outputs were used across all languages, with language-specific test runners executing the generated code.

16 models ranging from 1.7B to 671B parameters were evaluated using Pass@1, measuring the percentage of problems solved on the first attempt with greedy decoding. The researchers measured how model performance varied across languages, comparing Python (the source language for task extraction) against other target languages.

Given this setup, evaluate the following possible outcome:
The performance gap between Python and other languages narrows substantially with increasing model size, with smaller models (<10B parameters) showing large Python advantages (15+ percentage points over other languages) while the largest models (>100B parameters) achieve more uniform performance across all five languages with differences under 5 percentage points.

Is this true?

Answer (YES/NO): NO